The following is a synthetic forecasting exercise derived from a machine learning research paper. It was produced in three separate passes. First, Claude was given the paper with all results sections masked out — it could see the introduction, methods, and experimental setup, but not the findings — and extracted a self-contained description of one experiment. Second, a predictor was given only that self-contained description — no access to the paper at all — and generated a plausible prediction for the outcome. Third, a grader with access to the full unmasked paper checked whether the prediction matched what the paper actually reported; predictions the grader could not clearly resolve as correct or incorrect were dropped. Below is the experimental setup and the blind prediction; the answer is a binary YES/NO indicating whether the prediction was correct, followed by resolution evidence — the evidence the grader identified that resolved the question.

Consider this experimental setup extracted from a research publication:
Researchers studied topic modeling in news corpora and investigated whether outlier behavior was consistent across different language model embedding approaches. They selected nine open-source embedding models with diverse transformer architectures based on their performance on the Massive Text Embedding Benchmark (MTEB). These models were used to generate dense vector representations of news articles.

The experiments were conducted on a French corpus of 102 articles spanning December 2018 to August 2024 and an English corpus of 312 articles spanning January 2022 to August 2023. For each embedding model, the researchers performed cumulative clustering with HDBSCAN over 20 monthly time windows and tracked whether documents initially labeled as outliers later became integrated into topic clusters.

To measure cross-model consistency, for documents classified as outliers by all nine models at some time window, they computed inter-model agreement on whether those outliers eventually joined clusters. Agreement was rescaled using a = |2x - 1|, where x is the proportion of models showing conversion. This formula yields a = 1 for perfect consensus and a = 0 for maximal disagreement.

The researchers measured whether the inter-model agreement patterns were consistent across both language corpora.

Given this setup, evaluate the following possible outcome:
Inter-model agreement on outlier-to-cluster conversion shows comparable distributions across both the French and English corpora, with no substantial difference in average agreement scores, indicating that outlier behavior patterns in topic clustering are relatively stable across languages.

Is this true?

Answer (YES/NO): YES